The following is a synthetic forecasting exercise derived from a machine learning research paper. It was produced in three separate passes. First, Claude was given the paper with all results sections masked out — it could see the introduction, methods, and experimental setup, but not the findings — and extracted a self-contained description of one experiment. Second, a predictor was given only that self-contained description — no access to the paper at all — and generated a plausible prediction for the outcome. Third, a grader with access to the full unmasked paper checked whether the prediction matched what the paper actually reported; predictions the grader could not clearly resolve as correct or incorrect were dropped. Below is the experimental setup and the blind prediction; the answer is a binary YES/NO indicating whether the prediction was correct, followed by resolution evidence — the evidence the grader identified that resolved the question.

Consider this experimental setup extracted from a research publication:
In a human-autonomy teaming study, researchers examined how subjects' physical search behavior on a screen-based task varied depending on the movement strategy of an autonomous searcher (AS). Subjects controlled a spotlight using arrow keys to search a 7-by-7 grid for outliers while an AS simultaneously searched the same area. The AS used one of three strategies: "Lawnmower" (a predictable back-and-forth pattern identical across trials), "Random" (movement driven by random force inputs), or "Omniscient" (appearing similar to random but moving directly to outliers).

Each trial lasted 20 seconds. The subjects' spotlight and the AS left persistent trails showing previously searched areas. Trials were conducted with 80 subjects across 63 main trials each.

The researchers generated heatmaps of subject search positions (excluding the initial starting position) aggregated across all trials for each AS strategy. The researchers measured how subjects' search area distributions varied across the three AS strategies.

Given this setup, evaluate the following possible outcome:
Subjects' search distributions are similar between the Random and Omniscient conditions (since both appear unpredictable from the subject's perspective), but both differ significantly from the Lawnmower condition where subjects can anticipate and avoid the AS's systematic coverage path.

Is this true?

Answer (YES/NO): YES